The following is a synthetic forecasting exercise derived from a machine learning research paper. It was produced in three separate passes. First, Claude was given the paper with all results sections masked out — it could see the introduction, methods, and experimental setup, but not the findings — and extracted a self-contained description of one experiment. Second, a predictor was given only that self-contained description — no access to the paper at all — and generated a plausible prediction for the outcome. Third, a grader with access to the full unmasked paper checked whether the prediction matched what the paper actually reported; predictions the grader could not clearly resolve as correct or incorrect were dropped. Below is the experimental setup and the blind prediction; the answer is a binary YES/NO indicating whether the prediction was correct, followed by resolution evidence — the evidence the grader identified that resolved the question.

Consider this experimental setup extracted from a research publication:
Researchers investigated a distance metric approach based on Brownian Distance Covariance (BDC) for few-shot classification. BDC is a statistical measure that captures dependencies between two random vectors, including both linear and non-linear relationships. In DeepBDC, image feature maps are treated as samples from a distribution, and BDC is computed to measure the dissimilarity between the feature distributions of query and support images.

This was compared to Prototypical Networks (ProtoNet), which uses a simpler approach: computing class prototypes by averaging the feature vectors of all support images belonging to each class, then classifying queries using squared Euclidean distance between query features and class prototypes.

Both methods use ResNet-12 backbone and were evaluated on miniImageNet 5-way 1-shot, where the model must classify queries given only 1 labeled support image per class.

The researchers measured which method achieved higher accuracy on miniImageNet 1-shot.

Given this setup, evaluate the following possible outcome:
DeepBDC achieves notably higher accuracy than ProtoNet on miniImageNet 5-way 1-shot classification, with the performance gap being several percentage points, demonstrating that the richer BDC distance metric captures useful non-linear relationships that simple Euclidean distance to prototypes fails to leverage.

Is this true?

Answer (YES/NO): NO